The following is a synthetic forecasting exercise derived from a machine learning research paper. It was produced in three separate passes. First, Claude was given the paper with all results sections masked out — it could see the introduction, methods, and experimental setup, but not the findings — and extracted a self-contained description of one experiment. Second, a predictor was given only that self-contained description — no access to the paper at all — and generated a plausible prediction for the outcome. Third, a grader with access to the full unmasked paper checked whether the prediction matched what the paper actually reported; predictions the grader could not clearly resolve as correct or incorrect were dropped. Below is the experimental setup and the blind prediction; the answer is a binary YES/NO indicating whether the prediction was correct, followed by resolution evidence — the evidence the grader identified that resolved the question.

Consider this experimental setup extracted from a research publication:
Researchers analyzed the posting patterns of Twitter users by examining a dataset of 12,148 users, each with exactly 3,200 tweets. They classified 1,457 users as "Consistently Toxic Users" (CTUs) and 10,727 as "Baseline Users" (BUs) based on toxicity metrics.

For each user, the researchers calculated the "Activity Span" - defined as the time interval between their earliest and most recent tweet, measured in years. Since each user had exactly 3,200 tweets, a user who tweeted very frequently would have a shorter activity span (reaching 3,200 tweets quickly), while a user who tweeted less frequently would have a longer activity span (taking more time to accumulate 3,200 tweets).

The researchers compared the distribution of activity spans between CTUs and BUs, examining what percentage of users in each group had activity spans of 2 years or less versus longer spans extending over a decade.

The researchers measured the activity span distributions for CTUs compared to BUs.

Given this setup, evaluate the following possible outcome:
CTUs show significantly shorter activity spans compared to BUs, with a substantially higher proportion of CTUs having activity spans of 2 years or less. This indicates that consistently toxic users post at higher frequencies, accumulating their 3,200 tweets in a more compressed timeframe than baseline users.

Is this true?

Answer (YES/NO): NO